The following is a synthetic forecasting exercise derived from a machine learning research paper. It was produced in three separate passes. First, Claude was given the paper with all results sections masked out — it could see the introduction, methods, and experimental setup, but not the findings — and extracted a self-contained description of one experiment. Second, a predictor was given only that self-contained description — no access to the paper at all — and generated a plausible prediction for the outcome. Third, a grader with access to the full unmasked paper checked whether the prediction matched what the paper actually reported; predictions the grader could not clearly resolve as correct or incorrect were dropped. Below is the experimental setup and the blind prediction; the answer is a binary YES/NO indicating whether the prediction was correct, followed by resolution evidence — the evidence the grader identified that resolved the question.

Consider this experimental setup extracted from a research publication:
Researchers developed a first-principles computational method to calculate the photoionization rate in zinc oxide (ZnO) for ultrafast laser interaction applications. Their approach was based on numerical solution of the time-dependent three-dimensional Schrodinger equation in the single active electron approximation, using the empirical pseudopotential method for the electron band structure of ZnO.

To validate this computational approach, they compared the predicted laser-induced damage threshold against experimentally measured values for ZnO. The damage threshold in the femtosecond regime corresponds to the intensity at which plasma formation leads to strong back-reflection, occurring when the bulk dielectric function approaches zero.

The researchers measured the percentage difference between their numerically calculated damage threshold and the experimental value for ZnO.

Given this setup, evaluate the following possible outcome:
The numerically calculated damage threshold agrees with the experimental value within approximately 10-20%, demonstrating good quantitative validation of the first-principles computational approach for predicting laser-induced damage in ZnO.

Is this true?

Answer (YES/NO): NO